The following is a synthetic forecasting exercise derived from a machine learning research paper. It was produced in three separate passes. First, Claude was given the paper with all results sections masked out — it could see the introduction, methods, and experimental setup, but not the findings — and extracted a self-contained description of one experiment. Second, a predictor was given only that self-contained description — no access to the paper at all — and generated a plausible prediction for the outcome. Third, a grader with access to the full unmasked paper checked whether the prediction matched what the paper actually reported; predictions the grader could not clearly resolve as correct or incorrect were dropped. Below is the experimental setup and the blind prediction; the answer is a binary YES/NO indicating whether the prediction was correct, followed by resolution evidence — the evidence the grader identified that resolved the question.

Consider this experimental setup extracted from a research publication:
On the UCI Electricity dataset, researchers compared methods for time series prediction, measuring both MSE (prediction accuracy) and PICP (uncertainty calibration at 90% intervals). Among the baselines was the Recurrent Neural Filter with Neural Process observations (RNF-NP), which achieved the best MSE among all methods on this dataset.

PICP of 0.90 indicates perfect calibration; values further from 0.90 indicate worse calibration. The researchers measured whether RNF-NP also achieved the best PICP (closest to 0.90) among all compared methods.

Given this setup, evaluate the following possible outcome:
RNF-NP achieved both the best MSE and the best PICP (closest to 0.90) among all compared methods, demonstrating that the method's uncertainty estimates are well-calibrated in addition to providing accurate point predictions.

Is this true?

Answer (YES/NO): YES